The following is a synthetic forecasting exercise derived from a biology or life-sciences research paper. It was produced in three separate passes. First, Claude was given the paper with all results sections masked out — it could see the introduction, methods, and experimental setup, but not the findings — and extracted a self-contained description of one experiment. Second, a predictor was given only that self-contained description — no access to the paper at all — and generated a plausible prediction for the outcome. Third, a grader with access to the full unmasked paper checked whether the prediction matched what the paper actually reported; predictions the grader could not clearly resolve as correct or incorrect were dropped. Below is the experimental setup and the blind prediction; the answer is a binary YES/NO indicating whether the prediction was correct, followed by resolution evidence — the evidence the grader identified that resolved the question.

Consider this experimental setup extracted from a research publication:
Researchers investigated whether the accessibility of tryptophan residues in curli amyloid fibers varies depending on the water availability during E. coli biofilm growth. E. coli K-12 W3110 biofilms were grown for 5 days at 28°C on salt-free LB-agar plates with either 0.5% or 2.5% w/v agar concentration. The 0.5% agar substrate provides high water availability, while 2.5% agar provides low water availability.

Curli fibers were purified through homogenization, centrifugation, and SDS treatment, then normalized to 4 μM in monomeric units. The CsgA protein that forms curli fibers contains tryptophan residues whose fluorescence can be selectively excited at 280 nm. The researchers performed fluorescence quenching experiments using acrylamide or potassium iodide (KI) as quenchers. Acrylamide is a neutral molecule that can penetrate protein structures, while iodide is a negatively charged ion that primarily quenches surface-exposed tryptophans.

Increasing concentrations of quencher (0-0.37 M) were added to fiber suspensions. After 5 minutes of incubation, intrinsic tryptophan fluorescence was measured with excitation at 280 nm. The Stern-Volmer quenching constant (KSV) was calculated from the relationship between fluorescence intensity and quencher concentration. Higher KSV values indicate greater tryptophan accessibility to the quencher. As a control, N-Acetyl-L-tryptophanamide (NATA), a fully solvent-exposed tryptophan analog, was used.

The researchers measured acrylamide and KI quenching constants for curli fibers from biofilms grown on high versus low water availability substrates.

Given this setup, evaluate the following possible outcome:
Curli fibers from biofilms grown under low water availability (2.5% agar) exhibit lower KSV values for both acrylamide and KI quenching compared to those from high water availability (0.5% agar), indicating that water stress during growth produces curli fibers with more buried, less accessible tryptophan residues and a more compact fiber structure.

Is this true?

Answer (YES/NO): NO